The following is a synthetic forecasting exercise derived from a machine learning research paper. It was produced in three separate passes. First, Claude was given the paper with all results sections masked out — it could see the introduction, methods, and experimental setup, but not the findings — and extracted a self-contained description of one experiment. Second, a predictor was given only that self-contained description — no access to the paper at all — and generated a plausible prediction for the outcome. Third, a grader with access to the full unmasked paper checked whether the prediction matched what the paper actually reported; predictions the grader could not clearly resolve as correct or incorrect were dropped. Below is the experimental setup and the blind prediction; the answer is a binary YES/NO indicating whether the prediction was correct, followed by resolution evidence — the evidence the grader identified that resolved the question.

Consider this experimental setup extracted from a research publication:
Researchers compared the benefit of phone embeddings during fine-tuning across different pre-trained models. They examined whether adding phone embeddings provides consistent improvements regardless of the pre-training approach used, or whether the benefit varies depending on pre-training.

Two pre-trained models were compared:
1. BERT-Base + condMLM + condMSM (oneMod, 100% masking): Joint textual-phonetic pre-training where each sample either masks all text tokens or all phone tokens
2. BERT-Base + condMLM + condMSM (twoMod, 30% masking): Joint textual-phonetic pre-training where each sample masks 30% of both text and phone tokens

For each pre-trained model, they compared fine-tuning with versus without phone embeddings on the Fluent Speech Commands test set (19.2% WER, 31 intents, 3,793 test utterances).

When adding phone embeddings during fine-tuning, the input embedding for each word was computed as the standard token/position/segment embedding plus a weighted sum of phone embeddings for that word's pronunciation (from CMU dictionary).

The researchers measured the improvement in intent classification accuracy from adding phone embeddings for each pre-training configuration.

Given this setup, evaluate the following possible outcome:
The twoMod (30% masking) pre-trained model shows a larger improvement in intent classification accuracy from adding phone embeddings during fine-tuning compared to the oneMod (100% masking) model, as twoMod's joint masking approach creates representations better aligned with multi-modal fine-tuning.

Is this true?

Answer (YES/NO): YES